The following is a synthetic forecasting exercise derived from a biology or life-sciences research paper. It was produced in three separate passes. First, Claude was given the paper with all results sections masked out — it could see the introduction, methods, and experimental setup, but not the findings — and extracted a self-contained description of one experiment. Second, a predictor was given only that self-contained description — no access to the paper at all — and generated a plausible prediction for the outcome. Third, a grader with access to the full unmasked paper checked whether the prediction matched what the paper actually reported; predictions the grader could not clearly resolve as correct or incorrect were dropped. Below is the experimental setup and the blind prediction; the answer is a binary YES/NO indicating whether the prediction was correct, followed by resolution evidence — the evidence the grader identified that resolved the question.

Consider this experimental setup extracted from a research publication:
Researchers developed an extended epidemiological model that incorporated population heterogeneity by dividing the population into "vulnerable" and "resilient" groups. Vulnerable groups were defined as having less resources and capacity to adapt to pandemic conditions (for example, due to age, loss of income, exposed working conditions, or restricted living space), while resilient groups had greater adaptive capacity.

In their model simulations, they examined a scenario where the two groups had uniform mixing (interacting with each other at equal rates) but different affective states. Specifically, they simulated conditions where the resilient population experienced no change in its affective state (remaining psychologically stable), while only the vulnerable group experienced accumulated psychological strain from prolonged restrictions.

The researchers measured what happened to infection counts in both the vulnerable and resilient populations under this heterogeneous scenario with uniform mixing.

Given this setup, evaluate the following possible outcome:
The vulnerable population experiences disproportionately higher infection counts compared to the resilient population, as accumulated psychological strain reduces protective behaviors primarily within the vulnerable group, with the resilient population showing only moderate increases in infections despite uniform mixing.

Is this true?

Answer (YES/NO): NO